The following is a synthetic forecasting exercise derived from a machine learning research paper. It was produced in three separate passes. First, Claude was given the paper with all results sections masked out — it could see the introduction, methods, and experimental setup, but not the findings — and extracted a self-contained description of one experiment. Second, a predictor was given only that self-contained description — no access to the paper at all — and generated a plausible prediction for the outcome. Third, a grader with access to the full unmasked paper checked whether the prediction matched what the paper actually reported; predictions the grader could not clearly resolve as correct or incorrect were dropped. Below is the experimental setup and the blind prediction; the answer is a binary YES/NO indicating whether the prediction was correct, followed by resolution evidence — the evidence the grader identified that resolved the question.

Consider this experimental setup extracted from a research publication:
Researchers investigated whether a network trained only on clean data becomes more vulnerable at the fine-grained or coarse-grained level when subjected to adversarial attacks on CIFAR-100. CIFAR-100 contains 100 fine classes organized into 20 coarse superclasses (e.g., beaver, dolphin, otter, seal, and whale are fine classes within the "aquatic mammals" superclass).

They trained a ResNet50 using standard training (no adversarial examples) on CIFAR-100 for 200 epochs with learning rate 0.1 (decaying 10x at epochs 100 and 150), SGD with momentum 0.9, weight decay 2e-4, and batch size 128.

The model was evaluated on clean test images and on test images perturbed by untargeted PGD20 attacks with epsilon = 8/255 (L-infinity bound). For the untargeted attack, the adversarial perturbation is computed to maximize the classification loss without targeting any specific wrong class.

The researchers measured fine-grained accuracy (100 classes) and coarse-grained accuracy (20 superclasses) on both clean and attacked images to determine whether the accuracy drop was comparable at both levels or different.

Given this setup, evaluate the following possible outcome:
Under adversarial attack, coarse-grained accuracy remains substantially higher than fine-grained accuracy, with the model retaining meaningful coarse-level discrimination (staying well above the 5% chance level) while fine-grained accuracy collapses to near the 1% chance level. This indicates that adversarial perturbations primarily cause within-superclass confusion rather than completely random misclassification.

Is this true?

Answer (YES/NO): YES